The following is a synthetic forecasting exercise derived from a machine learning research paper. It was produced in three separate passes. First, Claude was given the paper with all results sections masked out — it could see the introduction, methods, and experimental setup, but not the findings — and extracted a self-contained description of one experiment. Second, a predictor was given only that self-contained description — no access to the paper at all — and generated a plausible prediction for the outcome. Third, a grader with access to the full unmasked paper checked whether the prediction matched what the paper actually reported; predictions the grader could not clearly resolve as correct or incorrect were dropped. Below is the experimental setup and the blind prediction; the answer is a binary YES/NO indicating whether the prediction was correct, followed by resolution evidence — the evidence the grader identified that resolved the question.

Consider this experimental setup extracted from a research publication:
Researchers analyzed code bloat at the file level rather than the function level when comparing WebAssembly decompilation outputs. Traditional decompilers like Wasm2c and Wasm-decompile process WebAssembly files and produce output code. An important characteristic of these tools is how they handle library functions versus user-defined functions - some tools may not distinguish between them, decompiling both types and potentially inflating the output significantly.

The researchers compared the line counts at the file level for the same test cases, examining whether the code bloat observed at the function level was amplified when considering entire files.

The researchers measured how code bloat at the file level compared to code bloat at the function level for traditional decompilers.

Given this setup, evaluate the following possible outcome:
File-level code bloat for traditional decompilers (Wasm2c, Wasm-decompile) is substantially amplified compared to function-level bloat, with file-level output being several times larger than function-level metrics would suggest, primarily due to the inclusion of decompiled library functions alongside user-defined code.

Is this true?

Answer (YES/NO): YES